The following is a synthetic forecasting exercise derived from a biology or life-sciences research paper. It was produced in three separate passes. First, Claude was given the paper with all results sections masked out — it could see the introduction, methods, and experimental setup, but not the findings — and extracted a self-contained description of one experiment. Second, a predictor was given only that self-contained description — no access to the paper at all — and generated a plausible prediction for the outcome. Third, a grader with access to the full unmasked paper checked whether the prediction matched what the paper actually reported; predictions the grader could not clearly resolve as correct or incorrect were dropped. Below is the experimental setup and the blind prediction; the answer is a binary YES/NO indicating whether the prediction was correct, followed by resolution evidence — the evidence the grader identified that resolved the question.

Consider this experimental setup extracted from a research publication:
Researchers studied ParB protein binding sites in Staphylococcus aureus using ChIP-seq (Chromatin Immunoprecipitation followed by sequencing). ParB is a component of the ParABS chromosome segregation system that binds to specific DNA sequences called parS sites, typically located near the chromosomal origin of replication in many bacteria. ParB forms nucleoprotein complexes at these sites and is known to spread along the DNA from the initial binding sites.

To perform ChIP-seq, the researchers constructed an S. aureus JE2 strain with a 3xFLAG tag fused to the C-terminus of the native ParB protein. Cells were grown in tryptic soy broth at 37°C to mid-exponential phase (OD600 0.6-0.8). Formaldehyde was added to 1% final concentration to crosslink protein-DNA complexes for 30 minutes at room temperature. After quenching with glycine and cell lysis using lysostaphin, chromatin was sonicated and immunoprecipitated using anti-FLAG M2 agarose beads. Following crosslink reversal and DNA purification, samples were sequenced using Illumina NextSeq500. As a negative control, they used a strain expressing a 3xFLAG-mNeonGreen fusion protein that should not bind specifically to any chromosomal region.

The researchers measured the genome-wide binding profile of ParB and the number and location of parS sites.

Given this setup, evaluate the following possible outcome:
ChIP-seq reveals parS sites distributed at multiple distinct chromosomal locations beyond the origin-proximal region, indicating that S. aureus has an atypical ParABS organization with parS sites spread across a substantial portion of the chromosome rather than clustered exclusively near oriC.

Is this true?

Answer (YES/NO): NO